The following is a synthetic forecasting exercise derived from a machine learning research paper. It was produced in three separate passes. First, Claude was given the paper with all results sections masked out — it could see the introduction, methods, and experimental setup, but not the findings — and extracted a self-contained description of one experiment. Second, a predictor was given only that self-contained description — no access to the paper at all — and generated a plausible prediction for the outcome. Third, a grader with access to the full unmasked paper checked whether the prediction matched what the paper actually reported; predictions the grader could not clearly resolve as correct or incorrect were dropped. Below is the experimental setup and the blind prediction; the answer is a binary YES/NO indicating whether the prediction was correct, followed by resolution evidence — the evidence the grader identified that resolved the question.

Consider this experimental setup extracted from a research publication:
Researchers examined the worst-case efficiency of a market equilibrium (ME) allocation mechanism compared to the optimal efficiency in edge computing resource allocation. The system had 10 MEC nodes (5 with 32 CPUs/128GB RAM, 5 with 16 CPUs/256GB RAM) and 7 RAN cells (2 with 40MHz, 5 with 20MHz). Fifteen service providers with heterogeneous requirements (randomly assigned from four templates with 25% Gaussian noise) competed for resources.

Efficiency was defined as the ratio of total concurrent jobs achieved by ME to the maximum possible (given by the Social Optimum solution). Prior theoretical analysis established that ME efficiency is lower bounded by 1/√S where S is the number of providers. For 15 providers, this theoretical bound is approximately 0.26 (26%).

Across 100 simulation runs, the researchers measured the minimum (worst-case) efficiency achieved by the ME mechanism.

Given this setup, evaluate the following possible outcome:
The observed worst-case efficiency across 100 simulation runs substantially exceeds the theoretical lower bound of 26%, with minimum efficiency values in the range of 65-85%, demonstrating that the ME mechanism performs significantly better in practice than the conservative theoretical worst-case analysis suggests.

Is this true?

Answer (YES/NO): NO